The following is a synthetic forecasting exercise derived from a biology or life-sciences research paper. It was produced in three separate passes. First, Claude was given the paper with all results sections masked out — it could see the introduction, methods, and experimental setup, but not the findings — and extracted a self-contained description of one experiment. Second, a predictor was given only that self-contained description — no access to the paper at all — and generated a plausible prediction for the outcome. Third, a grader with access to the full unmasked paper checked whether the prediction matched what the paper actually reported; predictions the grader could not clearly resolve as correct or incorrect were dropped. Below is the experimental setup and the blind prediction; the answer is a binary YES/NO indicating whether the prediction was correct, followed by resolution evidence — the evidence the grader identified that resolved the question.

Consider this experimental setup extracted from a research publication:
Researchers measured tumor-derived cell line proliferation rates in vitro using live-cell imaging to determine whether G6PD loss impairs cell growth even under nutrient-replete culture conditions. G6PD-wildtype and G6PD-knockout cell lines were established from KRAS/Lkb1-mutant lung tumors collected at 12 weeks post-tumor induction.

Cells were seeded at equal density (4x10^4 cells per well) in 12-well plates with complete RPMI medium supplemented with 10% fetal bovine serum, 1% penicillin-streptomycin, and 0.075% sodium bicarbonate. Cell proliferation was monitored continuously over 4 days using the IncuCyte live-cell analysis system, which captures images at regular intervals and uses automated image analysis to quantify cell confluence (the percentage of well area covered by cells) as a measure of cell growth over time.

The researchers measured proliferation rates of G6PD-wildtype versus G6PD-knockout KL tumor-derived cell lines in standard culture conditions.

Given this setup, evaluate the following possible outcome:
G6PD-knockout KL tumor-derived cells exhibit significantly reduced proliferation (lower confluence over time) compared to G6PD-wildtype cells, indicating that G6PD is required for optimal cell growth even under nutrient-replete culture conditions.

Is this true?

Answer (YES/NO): YES